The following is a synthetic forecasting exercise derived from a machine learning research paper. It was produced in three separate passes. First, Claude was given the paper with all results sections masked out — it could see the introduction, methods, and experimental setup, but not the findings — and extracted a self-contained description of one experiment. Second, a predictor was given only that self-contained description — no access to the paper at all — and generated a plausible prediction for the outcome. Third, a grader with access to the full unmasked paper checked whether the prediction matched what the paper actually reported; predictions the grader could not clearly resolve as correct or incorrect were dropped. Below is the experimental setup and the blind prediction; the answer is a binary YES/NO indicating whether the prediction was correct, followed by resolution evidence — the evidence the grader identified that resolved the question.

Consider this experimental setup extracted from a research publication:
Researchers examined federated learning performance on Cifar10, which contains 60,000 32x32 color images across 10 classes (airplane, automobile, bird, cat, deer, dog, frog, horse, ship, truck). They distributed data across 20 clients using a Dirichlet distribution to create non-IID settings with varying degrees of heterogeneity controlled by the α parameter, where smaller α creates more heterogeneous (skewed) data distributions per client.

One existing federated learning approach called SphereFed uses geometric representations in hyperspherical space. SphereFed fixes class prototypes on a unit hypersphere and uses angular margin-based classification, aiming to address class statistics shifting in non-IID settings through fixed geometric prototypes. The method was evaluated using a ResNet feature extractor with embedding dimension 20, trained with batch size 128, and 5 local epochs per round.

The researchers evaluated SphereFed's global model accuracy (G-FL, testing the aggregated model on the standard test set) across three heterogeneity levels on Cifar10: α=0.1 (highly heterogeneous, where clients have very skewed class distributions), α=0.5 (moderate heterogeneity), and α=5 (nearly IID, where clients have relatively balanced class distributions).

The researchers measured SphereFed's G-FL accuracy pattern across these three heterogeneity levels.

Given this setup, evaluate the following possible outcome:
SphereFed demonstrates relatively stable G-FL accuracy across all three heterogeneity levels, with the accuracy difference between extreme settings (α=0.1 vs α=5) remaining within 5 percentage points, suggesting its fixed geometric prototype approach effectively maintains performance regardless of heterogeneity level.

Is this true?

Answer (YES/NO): NO